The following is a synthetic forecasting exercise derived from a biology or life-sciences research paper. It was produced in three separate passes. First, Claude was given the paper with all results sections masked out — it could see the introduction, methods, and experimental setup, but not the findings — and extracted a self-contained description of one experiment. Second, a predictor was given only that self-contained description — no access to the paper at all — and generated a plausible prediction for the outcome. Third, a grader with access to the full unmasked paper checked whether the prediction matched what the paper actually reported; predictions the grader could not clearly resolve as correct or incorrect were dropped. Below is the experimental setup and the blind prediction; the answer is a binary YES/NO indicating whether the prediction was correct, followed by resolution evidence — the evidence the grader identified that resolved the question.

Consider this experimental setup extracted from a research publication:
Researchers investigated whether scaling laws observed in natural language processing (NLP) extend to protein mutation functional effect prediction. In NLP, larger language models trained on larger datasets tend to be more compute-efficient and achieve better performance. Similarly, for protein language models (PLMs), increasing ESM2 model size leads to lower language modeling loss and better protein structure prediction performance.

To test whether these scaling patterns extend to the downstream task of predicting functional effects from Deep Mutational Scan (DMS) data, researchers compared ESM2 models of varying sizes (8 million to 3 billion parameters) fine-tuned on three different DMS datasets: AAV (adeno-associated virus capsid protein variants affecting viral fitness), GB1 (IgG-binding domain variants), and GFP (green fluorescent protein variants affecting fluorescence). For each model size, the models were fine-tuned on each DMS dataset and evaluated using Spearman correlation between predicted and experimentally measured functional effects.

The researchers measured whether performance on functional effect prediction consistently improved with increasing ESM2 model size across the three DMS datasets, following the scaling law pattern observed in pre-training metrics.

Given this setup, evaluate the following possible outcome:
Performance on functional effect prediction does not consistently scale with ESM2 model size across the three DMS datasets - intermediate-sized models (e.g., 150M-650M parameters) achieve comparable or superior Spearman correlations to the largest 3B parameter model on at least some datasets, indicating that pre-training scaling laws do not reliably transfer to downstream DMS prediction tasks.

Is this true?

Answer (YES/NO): YES